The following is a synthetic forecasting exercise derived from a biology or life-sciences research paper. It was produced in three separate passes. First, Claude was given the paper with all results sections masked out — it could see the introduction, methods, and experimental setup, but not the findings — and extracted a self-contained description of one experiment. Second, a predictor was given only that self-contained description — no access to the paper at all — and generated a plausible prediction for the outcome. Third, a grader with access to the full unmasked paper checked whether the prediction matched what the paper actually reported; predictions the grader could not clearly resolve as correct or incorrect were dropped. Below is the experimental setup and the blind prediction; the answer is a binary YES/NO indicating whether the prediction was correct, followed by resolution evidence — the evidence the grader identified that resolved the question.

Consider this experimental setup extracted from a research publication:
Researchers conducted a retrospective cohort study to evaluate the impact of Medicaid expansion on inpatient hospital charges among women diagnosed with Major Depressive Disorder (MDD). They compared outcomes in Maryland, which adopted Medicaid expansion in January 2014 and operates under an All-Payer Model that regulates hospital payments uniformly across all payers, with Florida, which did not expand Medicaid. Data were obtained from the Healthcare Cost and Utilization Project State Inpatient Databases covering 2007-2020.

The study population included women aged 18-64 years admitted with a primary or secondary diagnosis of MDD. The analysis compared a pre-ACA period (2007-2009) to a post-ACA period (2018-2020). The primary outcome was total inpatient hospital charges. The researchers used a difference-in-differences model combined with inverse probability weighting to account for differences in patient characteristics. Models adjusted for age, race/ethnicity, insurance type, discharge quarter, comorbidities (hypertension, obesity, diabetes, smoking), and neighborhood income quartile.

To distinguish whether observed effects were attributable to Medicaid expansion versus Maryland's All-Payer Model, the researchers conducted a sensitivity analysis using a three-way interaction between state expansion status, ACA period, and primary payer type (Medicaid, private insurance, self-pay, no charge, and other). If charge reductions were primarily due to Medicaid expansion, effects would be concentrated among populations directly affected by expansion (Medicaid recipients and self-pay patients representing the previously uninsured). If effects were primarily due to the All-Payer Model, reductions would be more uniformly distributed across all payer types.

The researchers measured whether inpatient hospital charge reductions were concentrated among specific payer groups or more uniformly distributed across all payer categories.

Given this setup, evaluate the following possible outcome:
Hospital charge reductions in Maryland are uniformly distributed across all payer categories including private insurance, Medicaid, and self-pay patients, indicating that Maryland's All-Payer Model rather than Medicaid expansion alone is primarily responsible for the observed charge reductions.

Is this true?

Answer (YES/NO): NO